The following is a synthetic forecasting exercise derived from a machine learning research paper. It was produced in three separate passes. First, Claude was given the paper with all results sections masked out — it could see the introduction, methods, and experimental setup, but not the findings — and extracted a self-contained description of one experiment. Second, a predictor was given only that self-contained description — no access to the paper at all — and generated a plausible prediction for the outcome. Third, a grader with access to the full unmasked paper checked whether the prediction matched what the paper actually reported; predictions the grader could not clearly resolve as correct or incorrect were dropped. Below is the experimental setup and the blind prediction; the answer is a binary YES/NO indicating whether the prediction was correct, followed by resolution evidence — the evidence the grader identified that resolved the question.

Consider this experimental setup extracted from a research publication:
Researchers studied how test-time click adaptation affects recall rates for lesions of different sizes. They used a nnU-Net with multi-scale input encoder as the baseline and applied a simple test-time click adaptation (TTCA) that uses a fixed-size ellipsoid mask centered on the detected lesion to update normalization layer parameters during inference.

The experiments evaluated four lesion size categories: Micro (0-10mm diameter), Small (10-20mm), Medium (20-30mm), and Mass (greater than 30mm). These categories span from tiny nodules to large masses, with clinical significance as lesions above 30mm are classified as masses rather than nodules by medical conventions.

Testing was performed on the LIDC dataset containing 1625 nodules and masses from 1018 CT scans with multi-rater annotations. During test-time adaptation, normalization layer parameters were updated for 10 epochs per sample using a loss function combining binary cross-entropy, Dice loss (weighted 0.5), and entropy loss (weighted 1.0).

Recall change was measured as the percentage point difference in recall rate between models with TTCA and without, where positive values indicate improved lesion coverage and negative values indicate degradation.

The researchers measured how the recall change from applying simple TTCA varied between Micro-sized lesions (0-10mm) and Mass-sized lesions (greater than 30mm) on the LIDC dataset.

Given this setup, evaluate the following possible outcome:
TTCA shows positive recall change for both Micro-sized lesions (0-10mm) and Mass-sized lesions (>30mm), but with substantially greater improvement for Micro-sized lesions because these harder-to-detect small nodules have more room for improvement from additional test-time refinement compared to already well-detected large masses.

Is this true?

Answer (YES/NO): NO